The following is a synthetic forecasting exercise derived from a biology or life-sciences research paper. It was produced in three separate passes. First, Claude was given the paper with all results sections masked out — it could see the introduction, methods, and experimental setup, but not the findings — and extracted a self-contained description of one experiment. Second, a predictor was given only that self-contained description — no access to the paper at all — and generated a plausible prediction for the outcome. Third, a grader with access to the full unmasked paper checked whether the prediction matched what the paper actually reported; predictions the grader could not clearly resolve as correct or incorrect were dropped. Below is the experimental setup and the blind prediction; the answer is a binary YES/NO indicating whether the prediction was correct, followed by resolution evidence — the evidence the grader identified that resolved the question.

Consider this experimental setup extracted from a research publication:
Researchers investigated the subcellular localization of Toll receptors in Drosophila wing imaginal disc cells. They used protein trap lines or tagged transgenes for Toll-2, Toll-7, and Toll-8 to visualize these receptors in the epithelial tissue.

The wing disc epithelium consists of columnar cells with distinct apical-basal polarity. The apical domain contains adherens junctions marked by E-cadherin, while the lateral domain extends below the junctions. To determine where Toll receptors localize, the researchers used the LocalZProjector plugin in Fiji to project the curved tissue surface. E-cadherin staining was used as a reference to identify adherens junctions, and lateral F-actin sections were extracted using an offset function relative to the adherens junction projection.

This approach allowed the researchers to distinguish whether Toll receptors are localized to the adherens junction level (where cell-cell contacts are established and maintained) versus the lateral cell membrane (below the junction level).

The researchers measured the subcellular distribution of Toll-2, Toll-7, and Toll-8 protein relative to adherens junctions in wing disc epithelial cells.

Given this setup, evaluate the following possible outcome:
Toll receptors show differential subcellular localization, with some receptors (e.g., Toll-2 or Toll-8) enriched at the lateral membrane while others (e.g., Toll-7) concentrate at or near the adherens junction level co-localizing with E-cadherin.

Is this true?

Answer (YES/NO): NO